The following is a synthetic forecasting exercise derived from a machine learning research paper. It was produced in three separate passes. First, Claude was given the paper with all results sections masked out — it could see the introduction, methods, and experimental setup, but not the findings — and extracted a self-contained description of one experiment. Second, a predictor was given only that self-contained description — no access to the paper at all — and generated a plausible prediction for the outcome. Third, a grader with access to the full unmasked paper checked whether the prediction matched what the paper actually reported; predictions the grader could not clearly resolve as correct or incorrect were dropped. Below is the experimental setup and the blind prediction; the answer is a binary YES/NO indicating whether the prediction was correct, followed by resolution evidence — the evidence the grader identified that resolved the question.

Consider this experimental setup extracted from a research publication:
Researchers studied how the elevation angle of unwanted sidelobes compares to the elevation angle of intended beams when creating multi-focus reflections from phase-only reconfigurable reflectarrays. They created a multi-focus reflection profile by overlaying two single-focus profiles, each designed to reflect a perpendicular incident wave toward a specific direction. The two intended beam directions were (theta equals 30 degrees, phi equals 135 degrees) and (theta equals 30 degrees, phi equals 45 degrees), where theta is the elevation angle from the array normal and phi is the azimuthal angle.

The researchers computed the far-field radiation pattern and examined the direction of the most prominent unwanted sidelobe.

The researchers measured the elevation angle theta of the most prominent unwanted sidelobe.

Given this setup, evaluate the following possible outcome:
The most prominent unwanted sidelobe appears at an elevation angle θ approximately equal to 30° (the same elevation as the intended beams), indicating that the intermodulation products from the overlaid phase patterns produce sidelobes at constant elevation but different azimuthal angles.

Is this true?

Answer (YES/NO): NO